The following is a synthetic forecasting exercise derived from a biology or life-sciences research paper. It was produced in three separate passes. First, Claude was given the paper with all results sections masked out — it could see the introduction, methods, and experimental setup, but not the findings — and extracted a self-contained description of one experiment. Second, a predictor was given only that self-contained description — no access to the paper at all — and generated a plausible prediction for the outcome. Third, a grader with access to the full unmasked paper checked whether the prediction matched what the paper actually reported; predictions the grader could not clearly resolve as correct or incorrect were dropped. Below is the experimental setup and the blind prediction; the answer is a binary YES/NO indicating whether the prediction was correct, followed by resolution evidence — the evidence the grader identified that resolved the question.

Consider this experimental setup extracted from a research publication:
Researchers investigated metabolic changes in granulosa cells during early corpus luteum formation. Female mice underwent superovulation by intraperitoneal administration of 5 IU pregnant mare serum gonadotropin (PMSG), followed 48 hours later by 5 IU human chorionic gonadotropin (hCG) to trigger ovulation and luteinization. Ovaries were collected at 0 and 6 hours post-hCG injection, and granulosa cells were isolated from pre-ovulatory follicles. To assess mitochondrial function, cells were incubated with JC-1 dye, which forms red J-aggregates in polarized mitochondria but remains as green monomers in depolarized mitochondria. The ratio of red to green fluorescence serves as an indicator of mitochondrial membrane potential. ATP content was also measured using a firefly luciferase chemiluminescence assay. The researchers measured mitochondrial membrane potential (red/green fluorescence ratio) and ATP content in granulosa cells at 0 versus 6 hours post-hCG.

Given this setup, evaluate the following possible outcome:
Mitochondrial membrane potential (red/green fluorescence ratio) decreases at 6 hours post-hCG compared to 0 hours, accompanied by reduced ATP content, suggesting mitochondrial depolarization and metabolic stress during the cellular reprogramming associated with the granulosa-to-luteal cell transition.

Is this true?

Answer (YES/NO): YES